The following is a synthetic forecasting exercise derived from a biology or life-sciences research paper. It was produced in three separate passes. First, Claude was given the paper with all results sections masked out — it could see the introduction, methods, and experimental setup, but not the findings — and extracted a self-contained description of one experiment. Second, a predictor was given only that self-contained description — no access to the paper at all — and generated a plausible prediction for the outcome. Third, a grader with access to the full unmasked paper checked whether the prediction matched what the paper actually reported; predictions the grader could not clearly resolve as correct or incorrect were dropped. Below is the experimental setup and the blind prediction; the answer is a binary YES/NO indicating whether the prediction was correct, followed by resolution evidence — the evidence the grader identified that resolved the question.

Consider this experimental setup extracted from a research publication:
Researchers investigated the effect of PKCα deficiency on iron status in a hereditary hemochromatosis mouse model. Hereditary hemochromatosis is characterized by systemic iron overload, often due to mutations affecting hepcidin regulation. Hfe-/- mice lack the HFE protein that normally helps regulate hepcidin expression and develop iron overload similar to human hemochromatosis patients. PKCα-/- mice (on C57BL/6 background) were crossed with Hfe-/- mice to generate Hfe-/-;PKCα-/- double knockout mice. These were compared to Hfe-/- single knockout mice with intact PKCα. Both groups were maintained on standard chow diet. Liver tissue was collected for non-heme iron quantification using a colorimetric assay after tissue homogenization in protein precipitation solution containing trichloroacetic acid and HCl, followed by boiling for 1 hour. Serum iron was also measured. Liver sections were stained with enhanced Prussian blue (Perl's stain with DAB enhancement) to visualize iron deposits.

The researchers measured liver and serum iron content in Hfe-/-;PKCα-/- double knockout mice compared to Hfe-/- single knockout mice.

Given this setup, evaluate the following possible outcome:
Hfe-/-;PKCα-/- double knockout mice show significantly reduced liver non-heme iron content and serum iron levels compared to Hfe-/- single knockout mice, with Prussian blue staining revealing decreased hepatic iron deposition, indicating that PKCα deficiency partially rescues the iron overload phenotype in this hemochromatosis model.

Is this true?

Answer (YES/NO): YES